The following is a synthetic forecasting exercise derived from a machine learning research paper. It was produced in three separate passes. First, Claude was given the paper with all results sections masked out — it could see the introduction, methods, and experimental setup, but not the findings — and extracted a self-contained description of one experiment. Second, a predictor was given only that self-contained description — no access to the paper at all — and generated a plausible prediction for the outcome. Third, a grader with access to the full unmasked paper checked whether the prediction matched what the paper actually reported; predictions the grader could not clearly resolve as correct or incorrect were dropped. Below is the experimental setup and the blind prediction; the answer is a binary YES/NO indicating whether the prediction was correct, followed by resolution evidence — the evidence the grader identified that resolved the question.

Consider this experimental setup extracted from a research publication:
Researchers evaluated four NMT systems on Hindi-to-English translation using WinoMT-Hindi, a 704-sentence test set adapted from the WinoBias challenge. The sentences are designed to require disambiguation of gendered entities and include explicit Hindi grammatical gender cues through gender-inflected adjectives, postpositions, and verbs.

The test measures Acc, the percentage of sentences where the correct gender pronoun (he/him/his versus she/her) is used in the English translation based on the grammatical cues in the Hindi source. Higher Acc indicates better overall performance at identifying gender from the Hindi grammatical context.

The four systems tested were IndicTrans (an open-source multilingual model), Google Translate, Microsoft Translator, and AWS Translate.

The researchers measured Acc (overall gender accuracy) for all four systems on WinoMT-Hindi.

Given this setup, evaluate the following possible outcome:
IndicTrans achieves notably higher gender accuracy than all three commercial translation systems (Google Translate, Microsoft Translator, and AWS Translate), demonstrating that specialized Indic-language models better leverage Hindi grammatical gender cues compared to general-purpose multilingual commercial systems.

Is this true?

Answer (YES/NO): NO